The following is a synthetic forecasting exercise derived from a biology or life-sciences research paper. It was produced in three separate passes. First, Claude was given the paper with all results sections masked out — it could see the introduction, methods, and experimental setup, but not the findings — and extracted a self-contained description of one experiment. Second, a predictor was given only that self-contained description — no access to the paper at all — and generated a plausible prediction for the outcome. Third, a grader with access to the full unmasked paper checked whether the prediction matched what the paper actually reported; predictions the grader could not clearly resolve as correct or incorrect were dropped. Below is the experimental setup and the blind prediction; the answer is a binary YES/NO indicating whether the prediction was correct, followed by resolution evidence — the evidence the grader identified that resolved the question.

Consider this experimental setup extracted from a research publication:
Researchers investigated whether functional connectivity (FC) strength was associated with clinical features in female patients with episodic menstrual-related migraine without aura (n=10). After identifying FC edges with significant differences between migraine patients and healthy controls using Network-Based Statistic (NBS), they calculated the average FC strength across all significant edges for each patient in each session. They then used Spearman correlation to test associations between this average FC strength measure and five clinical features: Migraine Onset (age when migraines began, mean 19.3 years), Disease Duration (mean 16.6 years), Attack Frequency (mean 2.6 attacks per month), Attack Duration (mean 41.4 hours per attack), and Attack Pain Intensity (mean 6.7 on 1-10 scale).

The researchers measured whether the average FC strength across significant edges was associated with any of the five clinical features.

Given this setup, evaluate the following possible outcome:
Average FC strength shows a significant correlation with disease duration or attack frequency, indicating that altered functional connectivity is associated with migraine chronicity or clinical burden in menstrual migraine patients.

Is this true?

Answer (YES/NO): YES